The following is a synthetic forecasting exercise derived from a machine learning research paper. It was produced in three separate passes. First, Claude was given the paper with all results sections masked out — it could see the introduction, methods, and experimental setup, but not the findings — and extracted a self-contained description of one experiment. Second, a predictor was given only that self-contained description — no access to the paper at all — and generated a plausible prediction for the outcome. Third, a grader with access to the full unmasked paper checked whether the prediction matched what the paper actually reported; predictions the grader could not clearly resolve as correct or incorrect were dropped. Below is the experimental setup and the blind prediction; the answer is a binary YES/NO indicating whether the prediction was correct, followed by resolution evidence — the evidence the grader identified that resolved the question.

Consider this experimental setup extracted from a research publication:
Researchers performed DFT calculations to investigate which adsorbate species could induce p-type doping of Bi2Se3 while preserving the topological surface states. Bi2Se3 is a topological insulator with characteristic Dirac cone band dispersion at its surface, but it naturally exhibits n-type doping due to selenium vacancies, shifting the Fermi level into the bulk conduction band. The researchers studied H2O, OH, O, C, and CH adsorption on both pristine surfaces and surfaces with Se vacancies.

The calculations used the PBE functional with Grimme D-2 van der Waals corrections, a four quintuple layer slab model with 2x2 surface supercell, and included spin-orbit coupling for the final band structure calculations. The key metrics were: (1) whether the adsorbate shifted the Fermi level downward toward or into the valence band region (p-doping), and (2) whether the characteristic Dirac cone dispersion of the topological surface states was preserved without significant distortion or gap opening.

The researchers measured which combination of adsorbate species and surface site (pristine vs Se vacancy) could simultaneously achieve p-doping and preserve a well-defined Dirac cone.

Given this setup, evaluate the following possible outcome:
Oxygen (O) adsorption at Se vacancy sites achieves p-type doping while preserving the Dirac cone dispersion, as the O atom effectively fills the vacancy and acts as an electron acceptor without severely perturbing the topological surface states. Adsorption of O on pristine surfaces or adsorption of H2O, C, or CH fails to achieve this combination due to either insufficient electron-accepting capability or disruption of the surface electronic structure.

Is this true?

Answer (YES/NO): YES